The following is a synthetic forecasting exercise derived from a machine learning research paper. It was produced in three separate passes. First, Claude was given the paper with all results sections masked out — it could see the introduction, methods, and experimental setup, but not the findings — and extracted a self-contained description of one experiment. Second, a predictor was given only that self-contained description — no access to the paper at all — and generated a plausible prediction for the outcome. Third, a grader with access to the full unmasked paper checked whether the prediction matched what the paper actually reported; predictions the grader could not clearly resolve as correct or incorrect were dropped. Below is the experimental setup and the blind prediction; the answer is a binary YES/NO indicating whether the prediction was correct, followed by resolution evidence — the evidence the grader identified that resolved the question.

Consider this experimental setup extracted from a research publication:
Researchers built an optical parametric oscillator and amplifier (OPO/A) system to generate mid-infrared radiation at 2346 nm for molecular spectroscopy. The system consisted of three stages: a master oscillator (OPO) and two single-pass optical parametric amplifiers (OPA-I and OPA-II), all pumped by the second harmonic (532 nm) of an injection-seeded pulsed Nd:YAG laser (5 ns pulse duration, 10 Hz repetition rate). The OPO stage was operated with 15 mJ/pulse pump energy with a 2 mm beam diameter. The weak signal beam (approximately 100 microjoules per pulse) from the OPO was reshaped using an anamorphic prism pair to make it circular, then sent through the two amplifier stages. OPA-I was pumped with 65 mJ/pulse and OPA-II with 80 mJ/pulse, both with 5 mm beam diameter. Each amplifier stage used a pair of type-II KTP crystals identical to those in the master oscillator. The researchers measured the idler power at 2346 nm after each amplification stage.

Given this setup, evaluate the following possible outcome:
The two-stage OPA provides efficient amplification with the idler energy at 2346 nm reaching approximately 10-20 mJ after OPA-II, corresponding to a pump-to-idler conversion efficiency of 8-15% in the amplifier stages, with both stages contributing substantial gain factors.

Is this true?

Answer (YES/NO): NO